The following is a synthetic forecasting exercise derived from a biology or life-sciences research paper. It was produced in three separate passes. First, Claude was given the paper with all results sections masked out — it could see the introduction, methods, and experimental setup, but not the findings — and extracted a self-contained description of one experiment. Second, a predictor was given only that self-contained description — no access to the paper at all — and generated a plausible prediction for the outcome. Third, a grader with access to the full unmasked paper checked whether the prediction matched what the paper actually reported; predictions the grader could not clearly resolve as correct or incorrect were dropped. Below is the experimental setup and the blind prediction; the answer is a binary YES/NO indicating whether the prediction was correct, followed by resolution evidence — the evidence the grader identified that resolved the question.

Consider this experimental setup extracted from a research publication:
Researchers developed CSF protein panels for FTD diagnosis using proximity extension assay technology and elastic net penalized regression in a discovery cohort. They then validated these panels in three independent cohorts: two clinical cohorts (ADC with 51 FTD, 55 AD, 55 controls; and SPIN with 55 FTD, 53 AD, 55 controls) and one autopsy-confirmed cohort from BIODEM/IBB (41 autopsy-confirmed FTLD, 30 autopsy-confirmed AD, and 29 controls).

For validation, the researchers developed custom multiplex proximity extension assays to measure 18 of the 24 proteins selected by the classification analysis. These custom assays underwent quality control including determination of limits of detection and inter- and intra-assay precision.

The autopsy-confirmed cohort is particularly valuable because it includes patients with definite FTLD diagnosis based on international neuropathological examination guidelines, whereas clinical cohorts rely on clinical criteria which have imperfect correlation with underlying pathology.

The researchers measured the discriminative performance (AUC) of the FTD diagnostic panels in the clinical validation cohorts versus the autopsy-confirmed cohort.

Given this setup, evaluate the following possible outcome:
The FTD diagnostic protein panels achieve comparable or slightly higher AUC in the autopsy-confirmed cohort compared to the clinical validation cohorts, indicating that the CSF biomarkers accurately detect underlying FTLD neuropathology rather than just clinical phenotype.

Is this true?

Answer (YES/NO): YES